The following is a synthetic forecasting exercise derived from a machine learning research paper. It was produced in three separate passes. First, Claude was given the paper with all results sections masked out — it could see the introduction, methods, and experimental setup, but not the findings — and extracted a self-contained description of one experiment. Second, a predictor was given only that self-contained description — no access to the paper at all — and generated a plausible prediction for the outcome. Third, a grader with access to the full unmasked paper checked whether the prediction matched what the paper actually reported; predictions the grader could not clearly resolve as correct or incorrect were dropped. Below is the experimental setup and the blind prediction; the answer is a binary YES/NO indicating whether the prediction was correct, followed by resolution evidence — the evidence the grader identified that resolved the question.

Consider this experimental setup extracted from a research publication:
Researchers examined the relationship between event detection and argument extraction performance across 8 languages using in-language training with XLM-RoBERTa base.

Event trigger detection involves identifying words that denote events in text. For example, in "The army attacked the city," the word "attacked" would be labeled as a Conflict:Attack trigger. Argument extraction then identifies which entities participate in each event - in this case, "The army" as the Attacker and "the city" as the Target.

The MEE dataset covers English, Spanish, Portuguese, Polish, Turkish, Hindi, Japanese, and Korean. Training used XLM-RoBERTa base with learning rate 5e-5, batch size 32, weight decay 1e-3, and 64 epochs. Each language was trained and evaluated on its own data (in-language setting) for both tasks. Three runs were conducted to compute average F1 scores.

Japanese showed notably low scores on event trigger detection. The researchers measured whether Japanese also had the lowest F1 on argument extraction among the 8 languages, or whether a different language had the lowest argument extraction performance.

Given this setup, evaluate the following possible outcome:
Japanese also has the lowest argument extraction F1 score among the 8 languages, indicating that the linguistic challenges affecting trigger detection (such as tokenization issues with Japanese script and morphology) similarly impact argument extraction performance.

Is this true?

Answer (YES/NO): NO